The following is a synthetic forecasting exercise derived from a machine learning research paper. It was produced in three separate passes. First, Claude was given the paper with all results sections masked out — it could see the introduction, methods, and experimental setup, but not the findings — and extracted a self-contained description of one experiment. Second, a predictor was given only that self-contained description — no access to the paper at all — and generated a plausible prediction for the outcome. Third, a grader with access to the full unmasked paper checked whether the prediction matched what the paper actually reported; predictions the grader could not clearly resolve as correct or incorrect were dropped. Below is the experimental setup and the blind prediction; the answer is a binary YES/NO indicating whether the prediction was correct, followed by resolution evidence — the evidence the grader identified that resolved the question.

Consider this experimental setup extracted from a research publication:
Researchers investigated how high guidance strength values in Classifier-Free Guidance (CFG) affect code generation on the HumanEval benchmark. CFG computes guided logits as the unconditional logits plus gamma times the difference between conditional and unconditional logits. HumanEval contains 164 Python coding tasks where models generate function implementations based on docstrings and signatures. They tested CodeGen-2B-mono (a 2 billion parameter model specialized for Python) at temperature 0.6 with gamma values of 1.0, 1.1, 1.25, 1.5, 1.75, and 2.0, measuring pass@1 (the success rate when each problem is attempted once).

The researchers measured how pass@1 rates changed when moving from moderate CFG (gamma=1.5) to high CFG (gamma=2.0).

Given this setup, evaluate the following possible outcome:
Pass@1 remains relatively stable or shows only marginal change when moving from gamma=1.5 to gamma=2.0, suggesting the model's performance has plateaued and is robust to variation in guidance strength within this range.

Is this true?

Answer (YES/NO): NO